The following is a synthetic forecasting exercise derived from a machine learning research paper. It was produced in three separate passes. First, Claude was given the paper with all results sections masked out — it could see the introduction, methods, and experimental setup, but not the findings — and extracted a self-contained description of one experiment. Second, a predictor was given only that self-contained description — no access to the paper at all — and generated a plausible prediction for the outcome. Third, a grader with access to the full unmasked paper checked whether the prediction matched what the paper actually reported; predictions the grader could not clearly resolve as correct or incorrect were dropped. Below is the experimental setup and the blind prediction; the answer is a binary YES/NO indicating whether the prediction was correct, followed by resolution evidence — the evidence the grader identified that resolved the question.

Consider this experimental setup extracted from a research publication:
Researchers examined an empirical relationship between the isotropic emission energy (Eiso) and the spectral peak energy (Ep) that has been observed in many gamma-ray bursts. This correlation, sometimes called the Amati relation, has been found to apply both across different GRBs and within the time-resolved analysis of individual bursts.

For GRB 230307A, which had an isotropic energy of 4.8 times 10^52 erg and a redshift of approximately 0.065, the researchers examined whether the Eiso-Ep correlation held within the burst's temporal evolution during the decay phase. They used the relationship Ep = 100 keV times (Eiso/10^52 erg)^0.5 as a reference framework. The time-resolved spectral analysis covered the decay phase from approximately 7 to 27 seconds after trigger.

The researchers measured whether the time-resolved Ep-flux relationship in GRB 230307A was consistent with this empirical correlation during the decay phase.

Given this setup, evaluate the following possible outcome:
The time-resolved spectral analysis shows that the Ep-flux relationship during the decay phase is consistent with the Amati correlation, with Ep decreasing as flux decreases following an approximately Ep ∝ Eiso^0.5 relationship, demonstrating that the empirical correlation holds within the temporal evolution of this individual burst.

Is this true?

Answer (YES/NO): YES